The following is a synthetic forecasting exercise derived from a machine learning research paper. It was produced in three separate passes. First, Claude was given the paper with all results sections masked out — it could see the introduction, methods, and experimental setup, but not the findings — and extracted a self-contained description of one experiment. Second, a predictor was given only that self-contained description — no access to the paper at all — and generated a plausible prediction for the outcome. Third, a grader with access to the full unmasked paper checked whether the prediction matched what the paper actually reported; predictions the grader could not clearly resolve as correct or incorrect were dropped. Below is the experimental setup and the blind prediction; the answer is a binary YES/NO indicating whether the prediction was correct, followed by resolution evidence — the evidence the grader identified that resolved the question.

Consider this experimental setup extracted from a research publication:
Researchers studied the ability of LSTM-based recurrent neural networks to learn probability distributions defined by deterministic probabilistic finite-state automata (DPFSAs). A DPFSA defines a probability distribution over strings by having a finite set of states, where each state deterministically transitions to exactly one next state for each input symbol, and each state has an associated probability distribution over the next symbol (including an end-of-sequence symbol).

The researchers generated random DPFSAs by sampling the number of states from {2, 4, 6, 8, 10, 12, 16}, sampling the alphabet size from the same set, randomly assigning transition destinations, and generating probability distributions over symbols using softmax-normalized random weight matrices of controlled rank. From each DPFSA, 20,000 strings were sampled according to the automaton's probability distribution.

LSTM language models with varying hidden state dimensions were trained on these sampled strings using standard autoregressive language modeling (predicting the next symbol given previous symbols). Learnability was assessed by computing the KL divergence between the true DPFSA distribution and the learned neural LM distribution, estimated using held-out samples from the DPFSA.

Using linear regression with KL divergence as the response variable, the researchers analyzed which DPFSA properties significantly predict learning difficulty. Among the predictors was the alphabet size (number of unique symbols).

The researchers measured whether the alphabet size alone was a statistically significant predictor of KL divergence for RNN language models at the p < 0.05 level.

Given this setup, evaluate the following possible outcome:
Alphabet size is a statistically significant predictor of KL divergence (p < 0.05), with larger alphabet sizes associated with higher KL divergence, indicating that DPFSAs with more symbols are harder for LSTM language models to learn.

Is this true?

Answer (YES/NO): NO